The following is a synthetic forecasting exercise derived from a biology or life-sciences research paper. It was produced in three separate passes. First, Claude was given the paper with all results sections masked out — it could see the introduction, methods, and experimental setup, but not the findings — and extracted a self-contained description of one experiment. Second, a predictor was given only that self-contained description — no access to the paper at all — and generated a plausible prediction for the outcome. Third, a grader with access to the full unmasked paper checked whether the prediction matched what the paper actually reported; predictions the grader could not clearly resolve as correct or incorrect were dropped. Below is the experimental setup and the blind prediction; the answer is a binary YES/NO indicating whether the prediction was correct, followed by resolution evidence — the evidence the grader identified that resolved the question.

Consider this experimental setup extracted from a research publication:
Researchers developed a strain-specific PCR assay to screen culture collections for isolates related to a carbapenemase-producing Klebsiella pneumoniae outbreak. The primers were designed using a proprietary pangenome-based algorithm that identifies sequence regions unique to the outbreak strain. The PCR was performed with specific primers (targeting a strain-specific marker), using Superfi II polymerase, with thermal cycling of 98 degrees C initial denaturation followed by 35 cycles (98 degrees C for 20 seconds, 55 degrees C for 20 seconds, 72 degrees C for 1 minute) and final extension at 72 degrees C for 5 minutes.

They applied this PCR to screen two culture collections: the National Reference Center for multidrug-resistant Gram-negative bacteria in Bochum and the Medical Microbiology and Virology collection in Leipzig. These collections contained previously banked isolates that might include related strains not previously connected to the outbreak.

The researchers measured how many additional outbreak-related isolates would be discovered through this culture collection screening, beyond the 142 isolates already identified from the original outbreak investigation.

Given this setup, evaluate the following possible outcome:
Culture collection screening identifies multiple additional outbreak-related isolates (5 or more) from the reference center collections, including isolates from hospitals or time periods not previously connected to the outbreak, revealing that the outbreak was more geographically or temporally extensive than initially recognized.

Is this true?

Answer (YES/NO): YES